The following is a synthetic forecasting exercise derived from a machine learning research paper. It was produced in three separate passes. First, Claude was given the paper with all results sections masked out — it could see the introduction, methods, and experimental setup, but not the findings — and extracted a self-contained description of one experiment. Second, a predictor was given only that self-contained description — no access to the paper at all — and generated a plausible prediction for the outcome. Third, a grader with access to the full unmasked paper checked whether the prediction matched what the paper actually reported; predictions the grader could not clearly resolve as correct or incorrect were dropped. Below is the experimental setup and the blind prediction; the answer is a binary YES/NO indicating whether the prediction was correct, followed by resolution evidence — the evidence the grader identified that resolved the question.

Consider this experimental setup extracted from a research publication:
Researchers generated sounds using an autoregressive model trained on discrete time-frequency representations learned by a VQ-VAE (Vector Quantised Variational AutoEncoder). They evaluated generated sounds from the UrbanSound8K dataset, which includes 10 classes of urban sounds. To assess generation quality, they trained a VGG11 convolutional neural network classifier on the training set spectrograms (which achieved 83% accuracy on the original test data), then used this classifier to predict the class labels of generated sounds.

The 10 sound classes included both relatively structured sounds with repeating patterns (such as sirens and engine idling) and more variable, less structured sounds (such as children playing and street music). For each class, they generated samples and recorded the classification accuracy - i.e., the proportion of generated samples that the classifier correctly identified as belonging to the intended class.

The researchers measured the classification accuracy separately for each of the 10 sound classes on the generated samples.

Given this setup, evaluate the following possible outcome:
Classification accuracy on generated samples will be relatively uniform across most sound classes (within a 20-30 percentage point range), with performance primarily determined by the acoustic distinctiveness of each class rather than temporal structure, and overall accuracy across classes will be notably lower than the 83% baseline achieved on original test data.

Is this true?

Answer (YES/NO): NO